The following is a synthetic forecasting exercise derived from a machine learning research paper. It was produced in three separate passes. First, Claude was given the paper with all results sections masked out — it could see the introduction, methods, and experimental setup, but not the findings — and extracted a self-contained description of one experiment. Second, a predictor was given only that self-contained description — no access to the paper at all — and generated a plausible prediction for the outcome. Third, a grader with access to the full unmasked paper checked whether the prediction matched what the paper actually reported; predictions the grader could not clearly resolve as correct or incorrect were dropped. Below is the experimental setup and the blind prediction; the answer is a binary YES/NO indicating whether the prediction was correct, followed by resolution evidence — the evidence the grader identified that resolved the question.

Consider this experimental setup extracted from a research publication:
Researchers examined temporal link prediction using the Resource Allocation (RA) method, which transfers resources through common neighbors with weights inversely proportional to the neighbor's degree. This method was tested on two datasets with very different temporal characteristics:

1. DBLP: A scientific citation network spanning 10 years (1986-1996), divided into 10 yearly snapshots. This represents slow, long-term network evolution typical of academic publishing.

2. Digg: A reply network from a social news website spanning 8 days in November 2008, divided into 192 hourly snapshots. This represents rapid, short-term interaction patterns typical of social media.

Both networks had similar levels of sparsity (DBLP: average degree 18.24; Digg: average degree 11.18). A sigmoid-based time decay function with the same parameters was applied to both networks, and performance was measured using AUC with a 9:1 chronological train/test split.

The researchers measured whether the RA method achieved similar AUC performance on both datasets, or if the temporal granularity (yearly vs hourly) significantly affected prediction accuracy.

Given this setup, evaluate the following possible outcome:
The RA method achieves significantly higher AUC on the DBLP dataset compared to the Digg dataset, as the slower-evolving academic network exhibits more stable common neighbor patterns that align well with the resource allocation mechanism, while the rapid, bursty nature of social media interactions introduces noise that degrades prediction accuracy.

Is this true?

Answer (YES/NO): YES